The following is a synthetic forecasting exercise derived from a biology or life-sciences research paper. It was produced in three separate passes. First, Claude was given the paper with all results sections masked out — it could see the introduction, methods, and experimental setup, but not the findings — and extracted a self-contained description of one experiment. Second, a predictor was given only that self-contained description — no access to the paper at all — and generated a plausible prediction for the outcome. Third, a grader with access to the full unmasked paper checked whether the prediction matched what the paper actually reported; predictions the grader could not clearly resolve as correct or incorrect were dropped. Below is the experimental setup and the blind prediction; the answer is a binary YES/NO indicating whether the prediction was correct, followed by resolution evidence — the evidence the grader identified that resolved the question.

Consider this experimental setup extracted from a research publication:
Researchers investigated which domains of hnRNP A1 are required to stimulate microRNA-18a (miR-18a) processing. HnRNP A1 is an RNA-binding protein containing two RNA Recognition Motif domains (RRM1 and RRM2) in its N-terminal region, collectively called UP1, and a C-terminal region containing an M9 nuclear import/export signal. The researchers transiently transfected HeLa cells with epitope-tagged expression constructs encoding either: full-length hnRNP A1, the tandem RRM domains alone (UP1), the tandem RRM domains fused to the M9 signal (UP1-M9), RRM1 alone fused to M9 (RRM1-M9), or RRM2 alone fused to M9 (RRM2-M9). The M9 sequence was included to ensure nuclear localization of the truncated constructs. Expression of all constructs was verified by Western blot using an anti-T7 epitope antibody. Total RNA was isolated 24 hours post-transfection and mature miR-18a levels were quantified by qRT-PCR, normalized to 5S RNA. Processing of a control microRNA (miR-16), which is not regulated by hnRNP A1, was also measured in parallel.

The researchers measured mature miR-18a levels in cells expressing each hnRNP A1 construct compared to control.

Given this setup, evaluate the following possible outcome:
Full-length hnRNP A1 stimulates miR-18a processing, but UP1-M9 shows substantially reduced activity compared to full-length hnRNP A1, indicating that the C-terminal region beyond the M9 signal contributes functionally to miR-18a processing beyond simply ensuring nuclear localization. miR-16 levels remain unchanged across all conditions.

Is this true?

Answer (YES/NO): NO